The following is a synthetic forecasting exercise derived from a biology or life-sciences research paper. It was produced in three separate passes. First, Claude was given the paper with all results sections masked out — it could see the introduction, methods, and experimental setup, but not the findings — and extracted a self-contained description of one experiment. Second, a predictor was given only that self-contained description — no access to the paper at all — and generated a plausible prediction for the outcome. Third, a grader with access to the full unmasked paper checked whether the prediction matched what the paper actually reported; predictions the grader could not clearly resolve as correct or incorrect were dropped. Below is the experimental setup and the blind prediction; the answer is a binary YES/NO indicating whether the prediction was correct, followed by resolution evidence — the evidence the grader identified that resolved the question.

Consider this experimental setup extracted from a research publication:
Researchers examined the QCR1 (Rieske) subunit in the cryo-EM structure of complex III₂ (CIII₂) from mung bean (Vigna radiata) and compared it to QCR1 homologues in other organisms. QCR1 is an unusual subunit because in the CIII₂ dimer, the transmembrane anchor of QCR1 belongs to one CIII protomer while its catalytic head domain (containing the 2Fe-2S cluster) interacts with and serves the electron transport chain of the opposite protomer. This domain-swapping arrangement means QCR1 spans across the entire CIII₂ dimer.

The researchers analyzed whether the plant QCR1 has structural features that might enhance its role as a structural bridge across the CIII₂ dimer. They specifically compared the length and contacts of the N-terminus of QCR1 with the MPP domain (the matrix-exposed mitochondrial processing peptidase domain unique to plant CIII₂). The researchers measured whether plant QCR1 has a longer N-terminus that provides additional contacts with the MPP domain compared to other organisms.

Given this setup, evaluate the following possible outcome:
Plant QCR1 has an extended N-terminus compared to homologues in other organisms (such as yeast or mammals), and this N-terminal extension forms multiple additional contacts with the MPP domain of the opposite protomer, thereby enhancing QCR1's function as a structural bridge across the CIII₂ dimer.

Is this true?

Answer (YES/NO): YES